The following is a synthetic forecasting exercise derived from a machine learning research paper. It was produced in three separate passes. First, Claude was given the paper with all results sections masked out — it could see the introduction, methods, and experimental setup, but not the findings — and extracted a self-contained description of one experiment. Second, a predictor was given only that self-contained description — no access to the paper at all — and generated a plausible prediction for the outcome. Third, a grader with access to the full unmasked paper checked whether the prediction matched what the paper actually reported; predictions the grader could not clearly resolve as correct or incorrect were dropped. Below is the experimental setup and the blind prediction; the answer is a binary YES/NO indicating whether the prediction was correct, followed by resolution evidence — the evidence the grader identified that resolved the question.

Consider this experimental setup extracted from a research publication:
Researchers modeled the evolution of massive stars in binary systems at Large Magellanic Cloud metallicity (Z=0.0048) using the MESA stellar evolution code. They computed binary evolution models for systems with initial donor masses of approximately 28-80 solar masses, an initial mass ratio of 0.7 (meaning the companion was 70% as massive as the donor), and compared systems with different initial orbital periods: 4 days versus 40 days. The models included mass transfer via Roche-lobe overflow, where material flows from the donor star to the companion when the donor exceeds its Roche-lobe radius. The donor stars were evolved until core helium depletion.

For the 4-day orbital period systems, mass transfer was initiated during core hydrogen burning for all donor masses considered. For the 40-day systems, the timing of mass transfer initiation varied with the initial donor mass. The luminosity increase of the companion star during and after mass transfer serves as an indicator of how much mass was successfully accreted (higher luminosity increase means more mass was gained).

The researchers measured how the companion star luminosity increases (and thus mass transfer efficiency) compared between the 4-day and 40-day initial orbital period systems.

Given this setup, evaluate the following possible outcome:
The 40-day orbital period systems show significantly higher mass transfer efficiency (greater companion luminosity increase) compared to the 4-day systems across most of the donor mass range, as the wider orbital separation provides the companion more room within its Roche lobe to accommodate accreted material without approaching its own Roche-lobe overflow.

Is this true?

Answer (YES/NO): NO